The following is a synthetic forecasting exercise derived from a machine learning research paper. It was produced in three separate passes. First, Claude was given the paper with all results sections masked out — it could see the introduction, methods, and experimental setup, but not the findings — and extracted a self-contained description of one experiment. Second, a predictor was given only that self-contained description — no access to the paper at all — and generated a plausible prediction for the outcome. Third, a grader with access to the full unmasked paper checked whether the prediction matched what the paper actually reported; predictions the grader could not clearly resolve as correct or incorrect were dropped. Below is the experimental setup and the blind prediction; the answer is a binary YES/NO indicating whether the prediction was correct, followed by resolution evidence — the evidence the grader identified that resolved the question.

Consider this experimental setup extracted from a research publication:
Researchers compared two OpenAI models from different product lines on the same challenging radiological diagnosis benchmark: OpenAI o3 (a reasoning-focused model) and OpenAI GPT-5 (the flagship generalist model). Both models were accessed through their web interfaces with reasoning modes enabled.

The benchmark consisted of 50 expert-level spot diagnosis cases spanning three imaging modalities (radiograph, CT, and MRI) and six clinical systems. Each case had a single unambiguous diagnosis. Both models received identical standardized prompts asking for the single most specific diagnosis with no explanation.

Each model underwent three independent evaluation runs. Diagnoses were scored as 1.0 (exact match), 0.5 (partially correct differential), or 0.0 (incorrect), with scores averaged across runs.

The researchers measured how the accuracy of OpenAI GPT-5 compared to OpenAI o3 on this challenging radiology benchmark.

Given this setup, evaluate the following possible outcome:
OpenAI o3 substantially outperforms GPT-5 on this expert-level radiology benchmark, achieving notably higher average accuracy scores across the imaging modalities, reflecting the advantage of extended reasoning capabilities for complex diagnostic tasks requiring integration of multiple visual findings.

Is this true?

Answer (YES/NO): NO